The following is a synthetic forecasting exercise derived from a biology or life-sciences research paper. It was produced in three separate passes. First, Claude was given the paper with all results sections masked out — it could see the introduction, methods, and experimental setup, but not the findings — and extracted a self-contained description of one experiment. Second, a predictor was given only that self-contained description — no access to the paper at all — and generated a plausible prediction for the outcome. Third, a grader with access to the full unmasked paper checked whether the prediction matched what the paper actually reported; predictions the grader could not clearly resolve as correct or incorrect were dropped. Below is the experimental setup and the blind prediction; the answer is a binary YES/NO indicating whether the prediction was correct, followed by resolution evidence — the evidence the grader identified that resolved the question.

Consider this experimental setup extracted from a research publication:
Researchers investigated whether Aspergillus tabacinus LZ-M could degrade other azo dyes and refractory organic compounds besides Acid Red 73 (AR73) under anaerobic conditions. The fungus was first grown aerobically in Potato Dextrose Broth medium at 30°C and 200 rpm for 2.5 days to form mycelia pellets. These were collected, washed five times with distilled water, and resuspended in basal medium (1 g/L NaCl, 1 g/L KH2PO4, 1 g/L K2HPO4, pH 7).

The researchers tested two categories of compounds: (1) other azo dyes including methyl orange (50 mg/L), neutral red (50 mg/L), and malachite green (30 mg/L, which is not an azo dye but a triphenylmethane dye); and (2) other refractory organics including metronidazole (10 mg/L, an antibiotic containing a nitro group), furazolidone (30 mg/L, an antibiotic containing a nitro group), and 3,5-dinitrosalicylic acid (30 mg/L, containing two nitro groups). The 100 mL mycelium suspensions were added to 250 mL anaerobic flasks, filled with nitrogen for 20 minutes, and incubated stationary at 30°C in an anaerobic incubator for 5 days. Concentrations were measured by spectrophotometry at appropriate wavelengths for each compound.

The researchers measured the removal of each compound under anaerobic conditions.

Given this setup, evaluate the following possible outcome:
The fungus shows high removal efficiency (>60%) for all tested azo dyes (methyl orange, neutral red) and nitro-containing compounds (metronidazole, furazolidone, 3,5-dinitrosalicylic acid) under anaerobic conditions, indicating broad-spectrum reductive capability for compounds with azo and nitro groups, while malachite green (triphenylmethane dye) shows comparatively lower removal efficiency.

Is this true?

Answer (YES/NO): NO